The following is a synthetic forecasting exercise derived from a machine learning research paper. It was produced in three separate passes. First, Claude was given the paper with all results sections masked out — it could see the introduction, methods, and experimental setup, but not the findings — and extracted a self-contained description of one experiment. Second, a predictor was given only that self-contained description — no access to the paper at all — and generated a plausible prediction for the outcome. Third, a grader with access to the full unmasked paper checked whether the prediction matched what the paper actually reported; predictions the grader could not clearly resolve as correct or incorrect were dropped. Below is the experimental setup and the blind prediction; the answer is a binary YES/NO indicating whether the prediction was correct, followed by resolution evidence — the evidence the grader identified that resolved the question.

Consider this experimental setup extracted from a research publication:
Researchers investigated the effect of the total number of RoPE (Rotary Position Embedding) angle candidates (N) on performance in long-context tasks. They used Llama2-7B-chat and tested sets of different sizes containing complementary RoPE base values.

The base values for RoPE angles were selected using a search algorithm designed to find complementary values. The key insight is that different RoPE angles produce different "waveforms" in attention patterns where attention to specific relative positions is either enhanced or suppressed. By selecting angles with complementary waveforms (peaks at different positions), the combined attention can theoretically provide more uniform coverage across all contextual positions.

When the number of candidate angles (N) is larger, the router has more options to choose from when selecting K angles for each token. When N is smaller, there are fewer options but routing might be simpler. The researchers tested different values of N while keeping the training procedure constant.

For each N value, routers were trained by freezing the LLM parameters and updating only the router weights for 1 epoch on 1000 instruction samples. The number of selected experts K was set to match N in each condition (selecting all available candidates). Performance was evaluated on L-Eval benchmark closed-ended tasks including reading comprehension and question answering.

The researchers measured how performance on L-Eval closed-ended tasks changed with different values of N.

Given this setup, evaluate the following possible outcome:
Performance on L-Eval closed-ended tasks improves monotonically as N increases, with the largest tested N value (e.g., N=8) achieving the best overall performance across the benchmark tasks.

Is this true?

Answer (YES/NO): NO